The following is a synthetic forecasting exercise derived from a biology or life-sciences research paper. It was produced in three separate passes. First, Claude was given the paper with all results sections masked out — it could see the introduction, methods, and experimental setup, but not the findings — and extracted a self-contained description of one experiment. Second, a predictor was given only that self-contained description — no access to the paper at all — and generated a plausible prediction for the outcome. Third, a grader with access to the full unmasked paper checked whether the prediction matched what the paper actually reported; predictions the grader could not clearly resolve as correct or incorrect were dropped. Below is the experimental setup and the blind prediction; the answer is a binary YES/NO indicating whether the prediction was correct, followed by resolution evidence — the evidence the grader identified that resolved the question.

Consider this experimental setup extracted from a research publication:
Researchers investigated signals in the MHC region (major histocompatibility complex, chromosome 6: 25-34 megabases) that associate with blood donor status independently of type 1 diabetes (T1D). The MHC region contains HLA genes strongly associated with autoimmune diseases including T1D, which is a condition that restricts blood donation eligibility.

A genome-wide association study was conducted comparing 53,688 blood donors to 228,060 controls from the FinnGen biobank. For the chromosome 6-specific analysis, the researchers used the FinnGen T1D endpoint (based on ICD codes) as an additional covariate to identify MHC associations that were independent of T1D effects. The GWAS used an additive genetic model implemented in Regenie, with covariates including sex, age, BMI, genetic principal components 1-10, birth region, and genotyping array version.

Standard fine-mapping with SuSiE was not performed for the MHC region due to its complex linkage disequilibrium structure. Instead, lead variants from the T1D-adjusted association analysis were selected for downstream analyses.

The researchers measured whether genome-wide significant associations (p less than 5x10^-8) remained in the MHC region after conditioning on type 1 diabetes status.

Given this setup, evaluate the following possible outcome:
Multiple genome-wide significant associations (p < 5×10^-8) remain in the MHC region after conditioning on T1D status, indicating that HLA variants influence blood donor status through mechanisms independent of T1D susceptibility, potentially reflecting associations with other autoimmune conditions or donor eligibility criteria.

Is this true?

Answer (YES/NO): YES